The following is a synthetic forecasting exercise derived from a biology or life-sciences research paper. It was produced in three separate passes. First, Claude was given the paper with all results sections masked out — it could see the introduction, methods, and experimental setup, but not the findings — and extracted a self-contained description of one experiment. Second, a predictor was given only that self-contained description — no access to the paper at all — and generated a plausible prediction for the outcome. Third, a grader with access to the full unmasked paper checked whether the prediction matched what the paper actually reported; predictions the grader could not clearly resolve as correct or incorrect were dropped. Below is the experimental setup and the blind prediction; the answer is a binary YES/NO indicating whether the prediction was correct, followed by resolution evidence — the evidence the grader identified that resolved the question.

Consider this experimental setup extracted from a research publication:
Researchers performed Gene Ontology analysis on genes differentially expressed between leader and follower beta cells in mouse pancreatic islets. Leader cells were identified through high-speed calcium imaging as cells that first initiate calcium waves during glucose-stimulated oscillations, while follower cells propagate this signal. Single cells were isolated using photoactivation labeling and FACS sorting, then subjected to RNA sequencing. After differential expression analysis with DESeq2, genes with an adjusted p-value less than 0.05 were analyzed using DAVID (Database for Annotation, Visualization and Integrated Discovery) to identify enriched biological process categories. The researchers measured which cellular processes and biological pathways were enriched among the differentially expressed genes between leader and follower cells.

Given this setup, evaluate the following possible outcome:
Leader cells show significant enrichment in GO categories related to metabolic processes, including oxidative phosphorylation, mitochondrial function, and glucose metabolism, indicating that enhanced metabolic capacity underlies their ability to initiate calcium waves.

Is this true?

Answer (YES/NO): NO